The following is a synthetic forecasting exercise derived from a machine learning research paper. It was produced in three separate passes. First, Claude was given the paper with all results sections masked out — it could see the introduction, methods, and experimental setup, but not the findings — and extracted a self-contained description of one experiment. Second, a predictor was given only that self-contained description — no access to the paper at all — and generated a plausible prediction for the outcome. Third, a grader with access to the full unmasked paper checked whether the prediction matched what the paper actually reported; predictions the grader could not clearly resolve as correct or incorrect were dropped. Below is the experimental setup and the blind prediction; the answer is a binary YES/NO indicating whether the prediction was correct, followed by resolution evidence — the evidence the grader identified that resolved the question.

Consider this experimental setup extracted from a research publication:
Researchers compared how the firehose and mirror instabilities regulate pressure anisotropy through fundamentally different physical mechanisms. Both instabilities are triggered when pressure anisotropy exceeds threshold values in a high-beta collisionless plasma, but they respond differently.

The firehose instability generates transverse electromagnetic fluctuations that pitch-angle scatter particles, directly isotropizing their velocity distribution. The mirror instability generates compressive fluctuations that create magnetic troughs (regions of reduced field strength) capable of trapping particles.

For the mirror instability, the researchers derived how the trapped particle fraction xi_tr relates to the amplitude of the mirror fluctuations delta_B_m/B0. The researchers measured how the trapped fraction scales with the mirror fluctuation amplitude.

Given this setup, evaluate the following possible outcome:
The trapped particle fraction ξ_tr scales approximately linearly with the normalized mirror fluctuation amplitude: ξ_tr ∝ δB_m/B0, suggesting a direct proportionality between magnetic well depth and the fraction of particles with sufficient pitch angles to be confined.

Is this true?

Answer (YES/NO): NO